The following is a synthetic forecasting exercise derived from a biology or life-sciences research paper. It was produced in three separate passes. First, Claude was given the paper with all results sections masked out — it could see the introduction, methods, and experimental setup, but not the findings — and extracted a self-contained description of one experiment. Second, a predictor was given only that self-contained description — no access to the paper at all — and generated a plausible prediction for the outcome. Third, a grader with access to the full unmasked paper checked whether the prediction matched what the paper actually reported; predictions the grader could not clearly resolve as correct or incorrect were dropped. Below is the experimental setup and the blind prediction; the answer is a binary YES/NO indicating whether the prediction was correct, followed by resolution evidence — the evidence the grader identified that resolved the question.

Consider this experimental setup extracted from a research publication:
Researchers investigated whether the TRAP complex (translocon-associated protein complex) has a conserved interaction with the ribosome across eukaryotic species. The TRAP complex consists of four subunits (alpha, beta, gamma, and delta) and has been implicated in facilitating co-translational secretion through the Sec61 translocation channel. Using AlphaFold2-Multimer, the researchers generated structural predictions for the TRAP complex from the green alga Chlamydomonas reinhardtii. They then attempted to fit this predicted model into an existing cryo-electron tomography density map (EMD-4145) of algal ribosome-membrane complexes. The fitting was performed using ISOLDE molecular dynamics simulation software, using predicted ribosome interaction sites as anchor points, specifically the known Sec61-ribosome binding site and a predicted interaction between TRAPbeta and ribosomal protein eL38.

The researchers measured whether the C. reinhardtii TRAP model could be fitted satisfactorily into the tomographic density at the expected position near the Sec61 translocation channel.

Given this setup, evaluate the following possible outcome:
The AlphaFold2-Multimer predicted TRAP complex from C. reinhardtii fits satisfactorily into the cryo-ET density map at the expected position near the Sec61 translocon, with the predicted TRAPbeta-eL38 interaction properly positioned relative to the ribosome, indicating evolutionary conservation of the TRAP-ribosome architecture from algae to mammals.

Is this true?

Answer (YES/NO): YES